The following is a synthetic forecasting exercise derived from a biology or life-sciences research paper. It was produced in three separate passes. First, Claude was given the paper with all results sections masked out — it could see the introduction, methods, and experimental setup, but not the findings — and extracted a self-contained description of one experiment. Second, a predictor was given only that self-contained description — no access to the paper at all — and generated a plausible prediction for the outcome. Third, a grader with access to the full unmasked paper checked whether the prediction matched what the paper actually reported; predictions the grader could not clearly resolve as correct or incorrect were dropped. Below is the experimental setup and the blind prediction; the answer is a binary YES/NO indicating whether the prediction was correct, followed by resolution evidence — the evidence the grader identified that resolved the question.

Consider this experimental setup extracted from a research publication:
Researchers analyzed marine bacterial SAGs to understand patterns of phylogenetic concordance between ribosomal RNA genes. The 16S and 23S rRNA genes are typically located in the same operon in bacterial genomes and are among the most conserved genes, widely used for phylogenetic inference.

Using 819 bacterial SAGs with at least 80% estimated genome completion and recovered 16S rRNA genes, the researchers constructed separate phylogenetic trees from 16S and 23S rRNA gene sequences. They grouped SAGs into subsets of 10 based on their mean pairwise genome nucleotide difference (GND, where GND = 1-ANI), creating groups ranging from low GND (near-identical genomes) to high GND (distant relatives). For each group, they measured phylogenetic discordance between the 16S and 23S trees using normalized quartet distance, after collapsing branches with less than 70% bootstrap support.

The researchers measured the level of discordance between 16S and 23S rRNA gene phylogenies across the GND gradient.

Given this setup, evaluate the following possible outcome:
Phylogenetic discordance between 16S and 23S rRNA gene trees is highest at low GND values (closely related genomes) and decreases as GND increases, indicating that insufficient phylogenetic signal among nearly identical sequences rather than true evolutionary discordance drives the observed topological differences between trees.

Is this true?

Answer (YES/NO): NO